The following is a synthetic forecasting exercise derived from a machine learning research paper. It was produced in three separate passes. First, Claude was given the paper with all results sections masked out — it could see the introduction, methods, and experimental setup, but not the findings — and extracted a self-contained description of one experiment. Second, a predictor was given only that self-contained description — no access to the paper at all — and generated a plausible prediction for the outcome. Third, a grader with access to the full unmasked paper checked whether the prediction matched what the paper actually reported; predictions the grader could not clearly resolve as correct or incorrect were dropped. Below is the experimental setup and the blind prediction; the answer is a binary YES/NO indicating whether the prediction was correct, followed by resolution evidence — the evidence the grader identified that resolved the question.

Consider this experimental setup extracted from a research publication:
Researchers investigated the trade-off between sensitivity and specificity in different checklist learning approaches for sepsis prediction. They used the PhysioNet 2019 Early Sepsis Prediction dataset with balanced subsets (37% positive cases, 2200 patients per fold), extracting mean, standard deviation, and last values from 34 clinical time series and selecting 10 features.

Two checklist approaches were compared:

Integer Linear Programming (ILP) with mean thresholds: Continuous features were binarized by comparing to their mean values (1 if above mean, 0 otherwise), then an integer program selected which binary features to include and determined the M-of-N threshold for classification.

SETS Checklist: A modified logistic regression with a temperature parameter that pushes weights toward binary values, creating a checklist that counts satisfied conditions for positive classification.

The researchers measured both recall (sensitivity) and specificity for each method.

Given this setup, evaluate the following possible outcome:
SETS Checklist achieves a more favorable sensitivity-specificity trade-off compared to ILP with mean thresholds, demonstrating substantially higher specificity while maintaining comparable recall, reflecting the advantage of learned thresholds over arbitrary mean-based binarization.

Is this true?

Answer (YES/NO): NO